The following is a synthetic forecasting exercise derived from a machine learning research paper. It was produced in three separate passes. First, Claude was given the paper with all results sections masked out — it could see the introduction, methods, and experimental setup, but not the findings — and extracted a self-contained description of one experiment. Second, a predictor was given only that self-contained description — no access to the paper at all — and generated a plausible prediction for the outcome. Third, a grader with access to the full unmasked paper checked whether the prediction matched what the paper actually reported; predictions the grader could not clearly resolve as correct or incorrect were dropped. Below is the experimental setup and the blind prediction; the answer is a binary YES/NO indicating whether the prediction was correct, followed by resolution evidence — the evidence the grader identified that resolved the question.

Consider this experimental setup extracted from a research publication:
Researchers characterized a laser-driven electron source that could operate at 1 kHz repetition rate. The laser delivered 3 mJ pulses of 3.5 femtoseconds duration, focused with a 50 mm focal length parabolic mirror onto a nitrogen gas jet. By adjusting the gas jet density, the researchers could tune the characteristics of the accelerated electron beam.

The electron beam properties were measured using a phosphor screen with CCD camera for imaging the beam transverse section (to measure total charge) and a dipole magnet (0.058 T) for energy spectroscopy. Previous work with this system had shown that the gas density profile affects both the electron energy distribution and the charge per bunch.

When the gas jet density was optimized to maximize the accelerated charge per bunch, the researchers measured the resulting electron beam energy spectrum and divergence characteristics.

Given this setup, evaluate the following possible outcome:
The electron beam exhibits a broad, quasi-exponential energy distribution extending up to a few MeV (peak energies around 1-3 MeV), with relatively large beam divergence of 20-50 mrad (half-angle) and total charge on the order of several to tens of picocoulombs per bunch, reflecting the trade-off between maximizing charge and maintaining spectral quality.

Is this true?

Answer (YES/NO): NO